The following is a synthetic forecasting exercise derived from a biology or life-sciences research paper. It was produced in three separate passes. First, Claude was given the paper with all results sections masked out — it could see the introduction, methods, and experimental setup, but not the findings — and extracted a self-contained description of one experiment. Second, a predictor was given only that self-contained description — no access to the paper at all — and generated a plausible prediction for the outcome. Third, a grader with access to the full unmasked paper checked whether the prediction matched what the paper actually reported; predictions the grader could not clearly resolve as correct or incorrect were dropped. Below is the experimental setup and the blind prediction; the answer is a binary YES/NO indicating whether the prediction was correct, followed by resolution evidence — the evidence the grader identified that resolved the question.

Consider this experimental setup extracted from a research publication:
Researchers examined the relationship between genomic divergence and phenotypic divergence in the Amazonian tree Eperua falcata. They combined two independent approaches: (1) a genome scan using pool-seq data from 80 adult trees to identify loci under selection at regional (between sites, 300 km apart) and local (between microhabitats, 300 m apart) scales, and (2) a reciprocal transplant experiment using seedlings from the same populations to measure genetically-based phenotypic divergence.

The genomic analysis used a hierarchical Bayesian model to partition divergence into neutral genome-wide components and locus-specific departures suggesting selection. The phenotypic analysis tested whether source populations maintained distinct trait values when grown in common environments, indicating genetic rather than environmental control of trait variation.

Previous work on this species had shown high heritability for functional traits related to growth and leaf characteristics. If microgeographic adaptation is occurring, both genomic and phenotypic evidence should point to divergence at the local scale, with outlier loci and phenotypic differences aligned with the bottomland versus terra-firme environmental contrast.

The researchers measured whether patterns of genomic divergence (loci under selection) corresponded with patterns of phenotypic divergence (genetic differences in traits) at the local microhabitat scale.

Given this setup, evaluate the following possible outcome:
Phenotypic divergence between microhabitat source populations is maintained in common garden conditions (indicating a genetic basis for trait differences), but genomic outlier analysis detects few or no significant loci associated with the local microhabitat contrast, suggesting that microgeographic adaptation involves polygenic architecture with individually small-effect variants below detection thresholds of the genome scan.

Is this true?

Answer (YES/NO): NO